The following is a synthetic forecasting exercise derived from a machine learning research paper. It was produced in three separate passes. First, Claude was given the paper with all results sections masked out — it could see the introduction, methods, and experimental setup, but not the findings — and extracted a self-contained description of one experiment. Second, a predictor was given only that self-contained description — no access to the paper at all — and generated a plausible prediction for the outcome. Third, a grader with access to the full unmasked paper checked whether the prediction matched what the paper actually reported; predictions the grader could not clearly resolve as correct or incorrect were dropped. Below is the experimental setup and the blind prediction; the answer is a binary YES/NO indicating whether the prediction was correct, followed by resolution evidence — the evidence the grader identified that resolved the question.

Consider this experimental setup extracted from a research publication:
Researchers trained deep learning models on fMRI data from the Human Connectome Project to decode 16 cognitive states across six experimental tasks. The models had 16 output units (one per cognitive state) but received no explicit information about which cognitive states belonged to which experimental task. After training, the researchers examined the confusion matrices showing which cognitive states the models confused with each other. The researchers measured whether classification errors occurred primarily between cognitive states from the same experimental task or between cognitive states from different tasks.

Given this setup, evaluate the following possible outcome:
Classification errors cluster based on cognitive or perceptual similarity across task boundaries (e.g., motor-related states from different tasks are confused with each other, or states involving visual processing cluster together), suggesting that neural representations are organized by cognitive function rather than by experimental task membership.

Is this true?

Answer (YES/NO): NO